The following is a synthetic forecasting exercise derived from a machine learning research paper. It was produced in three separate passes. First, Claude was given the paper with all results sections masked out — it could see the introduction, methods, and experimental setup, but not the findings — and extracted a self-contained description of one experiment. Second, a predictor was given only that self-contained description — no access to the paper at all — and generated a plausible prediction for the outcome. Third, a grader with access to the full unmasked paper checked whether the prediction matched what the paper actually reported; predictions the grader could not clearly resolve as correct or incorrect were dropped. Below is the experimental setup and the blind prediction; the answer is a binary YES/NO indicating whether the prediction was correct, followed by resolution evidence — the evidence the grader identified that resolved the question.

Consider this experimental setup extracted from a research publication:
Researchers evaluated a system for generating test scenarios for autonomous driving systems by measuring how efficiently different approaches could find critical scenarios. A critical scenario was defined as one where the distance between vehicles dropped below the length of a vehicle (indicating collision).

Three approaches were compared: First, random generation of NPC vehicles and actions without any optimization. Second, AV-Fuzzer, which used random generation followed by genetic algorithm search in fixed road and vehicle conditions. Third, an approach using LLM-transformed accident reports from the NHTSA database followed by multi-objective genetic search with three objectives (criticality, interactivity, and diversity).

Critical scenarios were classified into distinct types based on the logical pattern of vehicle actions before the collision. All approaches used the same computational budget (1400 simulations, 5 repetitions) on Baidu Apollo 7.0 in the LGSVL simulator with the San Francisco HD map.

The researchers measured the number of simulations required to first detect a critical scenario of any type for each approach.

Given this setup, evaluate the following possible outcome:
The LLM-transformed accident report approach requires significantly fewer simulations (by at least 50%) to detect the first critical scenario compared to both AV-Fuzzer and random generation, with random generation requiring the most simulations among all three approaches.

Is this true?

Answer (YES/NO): NO